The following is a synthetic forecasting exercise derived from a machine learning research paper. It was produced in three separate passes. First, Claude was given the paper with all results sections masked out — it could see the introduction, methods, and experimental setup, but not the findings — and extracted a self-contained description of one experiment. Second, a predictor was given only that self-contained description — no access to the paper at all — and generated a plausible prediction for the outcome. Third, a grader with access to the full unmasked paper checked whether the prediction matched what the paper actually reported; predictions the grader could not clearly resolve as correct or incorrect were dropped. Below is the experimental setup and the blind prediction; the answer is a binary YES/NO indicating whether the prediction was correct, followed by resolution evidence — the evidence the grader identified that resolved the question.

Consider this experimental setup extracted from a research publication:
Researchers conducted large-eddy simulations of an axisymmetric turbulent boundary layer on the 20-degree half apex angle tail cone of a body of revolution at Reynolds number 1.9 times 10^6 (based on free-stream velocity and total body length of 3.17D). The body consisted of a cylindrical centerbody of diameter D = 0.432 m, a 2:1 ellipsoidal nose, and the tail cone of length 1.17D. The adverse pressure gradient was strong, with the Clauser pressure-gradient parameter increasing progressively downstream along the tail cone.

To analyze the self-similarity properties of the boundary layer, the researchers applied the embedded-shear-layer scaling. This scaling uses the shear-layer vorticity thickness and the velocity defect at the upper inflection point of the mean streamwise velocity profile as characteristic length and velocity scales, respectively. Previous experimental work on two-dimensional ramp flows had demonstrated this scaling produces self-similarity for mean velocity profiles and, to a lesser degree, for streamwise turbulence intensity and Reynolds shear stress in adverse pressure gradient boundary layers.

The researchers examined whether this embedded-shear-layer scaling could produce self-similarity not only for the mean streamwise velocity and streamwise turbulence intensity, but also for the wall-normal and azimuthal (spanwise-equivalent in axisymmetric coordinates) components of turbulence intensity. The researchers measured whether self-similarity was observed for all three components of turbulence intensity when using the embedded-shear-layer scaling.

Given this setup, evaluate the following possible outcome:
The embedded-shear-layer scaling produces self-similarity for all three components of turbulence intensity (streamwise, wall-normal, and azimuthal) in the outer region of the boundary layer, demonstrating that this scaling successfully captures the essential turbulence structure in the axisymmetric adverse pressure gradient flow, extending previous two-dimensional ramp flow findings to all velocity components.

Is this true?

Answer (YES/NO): YES